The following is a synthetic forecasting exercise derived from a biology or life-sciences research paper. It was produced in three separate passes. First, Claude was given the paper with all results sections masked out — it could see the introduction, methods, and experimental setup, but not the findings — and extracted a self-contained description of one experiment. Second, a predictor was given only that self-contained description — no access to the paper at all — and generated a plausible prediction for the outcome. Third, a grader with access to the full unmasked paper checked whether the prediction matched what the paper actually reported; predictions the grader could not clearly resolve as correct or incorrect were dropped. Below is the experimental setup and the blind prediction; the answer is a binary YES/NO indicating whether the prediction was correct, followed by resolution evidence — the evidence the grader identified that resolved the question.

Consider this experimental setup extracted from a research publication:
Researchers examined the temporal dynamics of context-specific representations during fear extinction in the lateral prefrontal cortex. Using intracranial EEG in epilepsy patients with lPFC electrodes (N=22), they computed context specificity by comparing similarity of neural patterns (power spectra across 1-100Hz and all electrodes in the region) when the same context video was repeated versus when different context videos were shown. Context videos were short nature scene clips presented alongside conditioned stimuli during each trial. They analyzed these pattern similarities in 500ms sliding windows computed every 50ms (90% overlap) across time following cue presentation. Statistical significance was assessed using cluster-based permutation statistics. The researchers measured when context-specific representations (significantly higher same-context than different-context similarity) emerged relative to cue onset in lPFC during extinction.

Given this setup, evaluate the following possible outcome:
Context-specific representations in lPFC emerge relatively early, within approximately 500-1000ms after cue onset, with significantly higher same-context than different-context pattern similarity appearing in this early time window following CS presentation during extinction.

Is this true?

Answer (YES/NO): NO